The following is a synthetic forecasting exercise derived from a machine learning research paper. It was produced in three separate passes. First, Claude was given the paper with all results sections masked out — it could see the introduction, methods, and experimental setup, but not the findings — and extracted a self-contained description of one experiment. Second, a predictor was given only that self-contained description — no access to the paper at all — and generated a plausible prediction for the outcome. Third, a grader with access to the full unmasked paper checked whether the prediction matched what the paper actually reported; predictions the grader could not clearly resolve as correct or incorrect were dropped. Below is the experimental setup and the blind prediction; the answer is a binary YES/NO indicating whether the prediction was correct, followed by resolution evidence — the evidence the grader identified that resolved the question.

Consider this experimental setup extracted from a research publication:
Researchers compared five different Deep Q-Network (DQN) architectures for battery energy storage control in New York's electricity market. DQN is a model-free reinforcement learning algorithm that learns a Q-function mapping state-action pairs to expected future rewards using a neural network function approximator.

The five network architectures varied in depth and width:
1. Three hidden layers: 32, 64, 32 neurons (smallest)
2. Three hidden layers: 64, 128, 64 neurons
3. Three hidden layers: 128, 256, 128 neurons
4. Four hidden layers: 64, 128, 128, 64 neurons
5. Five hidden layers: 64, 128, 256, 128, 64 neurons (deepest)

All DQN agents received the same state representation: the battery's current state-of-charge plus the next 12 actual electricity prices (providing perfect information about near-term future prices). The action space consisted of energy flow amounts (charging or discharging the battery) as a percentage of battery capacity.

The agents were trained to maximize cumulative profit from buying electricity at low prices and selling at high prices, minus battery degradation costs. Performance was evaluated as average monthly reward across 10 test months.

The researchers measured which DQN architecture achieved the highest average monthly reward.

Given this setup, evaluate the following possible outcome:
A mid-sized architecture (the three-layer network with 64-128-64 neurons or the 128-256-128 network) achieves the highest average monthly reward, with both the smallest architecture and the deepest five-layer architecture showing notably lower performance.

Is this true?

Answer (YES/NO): NO